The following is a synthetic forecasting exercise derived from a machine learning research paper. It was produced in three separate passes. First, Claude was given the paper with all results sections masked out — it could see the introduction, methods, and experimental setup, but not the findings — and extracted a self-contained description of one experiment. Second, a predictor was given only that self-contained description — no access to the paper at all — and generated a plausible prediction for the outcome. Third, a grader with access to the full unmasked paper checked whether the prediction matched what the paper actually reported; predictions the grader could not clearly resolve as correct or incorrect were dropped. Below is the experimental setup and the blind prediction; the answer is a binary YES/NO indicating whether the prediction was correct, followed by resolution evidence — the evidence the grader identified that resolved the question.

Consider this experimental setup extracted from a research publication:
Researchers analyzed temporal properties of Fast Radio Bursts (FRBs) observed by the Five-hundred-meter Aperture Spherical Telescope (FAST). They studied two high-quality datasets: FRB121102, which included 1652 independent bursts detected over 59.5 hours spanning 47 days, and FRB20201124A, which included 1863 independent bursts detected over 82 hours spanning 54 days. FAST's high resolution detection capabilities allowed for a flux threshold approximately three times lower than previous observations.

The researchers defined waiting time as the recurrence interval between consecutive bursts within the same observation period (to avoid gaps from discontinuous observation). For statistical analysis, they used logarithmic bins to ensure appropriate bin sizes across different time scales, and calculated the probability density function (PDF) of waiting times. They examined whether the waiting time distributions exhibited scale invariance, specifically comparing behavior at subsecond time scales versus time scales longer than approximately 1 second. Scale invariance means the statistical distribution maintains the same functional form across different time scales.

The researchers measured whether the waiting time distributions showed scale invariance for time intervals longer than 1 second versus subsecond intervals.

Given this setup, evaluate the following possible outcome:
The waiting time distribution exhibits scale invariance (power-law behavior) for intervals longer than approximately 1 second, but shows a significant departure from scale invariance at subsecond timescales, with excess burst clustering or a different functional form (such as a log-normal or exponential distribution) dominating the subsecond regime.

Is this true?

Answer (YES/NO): YES